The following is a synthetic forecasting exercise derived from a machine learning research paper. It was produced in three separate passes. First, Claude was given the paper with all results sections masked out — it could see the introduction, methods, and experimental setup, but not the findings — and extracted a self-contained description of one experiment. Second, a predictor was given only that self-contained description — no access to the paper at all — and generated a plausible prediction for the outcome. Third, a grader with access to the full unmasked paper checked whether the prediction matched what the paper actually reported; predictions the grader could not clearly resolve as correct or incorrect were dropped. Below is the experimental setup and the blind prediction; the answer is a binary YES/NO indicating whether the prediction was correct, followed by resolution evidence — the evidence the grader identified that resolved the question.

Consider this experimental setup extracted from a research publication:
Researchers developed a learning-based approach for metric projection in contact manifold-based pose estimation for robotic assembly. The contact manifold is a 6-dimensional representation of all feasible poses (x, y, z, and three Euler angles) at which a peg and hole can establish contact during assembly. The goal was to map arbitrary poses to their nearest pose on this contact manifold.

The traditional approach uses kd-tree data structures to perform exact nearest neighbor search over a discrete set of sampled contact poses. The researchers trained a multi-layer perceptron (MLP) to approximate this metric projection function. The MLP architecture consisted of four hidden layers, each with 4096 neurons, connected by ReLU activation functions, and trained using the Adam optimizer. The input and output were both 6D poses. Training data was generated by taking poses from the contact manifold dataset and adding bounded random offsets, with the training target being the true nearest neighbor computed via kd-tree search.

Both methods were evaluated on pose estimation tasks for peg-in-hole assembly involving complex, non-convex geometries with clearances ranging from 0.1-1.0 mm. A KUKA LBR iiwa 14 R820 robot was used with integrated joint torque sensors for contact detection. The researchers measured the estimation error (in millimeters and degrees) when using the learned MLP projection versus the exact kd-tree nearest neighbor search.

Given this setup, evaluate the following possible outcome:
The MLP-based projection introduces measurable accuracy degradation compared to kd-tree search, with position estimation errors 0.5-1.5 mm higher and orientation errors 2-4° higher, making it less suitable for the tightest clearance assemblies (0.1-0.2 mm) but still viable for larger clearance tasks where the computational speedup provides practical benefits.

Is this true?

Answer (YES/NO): NO